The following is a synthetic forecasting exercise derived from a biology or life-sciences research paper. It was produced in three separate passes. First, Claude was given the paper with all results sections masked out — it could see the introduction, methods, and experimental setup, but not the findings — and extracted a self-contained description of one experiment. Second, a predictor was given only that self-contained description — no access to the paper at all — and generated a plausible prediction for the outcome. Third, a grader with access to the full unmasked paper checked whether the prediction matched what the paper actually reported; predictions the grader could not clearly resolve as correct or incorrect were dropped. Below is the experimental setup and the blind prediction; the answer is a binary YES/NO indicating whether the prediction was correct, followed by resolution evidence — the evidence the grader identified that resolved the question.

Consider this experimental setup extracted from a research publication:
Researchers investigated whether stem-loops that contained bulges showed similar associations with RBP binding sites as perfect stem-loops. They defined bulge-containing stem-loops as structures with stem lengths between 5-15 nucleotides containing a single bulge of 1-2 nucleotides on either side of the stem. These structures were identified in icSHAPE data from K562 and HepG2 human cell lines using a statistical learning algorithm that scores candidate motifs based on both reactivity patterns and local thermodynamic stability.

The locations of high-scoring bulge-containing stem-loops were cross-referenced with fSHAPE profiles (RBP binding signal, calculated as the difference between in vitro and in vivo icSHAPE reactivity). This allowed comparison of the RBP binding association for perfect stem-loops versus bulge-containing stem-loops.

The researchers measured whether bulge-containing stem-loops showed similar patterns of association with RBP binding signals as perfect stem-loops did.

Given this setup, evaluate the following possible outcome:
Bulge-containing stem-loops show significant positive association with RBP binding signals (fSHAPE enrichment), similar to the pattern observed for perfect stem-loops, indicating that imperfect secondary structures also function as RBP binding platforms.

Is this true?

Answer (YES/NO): YES